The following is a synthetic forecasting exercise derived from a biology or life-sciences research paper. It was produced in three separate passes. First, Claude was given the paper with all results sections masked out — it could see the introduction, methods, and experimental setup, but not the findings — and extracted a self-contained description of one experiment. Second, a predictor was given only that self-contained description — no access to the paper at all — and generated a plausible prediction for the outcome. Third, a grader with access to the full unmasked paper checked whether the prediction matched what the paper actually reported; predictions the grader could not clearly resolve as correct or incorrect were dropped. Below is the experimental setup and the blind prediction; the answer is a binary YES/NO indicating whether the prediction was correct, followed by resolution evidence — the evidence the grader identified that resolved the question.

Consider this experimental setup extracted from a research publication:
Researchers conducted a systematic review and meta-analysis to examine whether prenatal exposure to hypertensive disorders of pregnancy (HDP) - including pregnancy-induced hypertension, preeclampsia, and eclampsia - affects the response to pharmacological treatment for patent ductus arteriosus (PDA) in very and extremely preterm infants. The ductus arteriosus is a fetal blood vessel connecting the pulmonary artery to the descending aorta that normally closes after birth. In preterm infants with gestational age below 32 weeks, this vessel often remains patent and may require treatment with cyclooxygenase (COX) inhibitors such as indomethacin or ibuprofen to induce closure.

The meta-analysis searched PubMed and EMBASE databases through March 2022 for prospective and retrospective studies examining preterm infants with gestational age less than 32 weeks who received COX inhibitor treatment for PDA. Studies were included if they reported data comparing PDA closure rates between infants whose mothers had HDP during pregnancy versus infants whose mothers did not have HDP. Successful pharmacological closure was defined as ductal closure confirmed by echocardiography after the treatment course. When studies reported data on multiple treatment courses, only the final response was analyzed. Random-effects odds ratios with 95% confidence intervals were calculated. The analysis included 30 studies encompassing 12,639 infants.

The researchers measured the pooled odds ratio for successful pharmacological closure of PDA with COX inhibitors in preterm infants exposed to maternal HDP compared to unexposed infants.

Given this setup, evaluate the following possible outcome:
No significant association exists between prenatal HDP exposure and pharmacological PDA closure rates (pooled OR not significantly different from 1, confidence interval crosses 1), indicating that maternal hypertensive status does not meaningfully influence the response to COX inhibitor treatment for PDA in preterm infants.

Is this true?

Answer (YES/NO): NO